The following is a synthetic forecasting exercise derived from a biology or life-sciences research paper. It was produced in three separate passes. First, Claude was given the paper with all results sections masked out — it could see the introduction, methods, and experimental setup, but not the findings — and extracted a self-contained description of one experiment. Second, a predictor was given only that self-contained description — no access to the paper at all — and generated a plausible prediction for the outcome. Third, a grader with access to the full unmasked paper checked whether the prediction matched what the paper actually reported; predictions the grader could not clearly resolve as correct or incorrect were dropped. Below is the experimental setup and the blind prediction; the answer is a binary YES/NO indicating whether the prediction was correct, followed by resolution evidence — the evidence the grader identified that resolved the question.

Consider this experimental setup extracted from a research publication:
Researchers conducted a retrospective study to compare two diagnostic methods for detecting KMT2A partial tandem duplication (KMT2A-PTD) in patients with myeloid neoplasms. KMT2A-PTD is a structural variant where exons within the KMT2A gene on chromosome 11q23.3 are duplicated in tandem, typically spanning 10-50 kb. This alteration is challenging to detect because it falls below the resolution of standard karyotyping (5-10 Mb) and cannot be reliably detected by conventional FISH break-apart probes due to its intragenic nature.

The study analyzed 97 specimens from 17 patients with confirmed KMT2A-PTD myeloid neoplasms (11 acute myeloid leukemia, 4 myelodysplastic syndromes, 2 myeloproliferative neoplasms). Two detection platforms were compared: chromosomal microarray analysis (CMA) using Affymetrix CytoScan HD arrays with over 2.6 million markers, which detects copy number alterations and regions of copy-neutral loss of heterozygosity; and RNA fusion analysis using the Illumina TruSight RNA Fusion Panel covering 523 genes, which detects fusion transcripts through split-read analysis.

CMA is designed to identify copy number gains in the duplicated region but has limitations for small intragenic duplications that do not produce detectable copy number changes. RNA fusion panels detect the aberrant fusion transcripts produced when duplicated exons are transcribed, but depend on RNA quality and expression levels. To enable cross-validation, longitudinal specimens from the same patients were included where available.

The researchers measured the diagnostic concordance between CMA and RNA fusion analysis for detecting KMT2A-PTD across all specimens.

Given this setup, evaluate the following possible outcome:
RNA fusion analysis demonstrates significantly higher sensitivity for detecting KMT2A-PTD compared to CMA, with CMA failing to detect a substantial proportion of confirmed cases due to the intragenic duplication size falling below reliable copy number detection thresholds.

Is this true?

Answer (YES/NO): YES